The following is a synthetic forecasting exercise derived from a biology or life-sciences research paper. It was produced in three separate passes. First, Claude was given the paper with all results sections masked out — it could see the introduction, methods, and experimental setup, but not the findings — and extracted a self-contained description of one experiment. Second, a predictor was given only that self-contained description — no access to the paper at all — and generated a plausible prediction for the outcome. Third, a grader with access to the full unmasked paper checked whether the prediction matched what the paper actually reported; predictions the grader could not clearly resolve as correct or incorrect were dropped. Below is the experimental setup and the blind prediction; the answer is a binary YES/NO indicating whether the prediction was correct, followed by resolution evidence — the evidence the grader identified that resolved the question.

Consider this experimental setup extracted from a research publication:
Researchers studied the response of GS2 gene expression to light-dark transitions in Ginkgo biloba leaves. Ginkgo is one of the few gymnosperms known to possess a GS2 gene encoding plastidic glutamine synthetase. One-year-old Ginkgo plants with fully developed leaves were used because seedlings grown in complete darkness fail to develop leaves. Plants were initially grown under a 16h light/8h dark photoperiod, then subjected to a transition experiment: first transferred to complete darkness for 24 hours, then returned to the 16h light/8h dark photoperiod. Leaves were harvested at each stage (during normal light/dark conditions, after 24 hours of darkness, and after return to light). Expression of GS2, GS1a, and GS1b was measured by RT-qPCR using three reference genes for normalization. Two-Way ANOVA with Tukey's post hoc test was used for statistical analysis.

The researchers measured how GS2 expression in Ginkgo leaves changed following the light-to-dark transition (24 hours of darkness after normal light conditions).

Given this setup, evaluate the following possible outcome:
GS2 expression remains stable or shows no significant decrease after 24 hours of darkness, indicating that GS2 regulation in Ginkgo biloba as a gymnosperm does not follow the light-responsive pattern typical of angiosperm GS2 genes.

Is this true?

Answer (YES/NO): NO